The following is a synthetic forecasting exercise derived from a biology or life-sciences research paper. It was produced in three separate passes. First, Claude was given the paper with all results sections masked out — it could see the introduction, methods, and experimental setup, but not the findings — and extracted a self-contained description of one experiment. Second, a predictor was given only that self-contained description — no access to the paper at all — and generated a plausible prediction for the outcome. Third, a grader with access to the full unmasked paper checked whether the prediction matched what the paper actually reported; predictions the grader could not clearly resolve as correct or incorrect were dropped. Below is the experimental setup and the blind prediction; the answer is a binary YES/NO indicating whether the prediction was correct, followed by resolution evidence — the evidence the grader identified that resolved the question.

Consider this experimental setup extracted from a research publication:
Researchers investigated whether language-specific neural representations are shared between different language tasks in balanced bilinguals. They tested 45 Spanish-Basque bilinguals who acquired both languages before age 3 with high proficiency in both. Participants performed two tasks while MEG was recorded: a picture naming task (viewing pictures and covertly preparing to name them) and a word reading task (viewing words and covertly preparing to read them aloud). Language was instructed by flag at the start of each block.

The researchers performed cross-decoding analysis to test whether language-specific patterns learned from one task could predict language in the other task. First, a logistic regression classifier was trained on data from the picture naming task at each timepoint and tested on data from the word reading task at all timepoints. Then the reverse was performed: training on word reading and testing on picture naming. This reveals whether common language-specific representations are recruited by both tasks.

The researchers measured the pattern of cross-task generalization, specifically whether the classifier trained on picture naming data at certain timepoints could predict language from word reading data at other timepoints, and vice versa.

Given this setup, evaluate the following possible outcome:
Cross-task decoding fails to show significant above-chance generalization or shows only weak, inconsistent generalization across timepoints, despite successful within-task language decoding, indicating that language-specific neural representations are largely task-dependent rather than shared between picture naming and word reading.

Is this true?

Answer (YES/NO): NO